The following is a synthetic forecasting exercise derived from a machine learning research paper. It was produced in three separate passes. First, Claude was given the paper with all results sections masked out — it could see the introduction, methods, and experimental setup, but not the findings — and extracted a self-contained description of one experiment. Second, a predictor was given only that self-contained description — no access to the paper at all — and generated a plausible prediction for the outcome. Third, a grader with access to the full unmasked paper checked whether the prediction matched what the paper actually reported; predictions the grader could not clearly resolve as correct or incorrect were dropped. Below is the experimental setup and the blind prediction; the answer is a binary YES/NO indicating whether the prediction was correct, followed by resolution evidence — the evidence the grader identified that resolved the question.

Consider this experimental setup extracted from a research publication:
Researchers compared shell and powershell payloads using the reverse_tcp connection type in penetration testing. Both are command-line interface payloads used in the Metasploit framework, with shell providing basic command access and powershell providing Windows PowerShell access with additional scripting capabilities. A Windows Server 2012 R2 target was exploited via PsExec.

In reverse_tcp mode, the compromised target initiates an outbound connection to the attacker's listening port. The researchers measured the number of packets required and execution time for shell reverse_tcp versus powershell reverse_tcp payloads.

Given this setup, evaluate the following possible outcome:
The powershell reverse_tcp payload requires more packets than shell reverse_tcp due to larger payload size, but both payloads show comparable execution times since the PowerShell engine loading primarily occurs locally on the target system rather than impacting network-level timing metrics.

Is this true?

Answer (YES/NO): NO